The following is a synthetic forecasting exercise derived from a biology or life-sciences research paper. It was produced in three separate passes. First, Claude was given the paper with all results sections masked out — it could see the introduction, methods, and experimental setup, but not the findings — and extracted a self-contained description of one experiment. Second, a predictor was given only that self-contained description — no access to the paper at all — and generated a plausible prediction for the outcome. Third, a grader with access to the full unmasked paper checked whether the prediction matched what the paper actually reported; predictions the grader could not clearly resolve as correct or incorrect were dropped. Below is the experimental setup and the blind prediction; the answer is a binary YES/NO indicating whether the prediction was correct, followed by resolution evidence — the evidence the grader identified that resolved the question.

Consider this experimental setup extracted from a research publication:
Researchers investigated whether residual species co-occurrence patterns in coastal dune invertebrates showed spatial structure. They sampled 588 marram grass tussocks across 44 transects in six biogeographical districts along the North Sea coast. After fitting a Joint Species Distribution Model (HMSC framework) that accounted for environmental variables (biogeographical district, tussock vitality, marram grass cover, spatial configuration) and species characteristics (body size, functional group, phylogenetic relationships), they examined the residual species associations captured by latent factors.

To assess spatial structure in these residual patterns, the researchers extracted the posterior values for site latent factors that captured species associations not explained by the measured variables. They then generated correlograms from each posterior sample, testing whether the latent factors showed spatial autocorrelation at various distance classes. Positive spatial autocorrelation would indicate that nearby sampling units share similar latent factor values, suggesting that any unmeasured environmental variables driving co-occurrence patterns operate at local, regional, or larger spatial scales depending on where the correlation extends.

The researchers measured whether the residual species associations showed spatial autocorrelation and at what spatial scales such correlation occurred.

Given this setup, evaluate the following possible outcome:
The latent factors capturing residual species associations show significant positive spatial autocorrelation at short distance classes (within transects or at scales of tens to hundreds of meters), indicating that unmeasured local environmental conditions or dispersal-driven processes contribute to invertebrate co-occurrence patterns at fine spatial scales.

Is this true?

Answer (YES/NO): NO